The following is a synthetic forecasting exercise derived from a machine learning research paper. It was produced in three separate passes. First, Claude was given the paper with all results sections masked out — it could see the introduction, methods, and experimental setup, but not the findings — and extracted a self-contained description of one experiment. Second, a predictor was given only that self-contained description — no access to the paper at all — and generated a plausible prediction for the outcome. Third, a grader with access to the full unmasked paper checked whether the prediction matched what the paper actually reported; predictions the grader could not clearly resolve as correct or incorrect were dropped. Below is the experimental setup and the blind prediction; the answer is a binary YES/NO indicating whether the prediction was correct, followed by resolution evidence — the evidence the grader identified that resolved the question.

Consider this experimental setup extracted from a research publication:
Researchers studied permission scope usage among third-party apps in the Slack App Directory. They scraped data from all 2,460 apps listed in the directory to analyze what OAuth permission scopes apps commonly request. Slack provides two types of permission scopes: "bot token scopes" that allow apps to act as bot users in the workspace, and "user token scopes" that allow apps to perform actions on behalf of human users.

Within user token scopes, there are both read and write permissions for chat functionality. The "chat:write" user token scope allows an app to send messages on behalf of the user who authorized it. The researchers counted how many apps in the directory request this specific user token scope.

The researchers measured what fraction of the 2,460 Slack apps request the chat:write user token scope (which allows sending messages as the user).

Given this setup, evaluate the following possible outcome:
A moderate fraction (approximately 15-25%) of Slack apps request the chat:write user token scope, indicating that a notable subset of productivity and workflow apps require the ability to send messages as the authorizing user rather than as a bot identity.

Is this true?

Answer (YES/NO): NO